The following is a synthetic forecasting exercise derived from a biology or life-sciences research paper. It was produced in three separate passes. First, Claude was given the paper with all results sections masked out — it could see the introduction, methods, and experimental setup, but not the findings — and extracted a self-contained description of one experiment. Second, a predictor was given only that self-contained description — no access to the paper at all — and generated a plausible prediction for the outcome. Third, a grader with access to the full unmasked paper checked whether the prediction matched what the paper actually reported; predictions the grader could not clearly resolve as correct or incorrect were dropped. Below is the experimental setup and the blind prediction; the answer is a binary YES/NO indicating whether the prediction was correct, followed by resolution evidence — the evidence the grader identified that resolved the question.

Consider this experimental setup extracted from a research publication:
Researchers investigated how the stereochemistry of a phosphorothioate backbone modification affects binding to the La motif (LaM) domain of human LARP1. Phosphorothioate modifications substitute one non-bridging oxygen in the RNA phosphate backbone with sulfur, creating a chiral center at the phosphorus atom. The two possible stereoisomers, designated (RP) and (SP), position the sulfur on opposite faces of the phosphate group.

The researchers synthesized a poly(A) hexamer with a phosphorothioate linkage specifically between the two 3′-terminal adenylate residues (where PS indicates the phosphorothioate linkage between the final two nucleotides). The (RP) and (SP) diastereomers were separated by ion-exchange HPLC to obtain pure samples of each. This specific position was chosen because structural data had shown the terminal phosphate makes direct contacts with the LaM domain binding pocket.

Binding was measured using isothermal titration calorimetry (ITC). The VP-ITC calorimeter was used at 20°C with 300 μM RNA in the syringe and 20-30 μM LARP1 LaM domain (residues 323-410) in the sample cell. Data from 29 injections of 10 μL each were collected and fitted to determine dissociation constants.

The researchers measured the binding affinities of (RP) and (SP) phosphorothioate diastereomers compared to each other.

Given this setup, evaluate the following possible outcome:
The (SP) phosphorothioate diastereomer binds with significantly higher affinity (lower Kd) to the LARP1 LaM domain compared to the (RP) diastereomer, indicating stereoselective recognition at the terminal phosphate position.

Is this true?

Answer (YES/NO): NO